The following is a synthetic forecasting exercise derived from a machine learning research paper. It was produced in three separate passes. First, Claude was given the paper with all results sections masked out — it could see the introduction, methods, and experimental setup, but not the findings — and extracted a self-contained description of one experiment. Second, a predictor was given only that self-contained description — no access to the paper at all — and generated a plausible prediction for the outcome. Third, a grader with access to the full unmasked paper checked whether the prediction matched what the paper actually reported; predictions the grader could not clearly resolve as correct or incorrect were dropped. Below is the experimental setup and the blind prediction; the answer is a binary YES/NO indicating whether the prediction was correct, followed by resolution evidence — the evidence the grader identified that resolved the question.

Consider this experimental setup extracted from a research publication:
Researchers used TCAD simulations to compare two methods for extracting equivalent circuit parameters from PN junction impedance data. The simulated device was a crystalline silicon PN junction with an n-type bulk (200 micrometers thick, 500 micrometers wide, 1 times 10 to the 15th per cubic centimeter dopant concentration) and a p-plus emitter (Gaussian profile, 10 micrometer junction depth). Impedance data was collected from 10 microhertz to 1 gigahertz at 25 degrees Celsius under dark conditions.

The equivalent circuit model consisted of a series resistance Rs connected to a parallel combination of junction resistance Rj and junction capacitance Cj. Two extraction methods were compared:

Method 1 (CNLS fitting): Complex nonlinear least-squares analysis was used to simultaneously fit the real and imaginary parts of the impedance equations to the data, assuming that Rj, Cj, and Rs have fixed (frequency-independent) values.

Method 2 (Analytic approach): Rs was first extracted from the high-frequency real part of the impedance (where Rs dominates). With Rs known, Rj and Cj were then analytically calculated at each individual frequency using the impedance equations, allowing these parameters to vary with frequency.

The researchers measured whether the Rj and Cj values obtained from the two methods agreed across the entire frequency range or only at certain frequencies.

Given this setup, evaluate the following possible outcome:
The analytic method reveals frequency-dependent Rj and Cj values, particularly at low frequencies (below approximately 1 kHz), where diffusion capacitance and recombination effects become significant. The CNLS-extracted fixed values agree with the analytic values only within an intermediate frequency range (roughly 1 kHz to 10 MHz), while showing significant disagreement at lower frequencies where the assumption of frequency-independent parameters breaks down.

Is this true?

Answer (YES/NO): NO